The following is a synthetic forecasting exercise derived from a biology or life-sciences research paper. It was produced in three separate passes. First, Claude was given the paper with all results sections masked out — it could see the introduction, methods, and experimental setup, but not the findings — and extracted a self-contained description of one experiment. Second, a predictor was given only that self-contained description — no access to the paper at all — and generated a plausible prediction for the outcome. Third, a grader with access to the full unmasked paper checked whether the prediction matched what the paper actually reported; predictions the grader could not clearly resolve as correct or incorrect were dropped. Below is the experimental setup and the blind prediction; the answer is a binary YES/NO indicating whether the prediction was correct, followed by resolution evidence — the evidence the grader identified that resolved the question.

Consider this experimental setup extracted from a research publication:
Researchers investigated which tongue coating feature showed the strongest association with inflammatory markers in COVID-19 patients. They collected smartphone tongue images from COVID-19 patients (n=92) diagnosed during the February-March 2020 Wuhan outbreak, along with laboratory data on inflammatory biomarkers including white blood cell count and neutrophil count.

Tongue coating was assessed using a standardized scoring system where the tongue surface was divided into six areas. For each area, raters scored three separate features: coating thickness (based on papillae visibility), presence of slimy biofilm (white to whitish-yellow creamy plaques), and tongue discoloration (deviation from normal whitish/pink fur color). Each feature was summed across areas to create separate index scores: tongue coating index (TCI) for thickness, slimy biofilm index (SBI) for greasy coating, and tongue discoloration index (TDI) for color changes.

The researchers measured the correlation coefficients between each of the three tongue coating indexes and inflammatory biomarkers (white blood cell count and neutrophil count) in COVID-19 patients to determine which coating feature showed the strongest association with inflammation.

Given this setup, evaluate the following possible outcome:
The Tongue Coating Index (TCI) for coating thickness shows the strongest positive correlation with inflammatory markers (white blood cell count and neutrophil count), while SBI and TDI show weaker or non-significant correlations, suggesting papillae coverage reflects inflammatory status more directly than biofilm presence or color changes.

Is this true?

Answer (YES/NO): NO